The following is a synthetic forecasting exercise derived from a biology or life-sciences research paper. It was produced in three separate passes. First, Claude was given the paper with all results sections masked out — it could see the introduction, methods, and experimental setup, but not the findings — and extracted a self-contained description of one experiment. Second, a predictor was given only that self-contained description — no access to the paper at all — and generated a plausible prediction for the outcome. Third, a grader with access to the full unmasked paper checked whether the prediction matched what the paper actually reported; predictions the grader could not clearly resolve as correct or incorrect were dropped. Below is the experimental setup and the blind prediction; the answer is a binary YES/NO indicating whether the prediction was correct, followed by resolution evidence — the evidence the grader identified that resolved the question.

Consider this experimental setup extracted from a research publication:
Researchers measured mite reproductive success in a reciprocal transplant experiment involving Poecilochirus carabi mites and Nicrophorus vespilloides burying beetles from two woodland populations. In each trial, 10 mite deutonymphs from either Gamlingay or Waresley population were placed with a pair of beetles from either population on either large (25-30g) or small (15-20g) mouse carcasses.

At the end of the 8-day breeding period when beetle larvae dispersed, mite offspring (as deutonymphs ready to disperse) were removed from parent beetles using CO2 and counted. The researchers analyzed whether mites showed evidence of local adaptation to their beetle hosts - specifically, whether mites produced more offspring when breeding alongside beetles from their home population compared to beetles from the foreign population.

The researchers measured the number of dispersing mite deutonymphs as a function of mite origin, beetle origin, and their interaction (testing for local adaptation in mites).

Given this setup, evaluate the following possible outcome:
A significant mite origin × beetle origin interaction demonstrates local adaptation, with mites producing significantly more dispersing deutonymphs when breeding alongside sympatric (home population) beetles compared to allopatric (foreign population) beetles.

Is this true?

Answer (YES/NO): NO